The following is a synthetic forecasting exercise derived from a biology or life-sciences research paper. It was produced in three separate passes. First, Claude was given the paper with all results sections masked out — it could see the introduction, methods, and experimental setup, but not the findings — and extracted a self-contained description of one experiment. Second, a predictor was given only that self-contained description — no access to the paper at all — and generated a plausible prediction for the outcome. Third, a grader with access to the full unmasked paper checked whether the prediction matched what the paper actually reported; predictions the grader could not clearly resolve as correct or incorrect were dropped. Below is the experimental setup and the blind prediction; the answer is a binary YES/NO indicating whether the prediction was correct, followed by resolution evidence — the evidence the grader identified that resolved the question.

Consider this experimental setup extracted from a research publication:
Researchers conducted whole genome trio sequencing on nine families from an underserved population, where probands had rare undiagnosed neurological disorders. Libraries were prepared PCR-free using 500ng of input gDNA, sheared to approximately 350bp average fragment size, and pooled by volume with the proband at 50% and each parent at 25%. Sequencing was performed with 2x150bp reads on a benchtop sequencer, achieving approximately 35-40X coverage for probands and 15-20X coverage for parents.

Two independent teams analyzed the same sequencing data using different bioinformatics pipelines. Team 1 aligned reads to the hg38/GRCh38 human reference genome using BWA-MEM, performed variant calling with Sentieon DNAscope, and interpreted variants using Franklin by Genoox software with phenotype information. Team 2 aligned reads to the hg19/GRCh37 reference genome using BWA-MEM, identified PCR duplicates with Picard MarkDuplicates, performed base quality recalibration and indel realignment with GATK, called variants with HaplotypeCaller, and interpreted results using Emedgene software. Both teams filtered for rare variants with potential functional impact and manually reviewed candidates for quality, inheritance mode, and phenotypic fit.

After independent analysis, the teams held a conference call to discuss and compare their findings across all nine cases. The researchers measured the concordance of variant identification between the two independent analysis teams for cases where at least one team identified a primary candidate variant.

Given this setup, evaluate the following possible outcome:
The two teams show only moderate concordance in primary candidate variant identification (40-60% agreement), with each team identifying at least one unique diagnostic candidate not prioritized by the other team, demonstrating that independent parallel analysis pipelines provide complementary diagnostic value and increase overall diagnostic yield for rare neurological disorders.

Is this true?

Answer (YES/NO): NO